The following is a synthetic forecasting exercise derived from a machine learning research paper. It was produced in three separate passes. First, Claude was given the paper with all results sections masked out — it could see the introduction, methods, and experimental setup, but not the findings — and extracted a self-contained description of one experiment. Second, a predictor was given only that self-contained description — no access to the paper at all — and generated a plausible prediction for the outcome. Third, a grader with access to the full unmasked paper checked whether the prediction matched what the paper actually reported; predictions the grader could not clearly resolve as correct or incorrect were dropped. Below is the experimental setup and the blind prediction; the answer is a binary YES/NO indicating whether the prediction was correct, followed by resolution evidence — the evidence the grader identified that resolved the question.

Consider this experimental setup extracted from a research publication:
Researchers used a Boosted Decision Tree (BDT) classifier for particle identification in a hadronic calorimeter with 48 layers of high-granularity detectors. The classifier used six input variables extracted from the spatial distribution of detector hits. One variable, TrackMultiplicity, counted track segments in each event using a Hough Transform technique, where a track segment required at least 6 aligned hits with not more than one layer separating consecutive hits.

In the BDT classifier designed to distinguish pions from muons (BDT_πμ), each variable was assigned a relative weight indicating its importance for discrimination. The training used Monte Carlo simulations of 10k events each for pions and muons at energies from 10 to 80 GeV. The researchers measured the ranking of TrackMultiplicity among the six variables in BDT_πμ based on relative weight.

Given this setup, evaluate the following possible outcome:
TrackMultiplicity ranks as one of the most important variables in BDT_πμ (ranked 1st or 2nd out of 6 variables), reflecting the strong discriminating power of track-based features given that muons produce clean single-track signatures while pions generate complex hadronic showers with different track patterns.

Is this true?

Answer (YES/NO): NO